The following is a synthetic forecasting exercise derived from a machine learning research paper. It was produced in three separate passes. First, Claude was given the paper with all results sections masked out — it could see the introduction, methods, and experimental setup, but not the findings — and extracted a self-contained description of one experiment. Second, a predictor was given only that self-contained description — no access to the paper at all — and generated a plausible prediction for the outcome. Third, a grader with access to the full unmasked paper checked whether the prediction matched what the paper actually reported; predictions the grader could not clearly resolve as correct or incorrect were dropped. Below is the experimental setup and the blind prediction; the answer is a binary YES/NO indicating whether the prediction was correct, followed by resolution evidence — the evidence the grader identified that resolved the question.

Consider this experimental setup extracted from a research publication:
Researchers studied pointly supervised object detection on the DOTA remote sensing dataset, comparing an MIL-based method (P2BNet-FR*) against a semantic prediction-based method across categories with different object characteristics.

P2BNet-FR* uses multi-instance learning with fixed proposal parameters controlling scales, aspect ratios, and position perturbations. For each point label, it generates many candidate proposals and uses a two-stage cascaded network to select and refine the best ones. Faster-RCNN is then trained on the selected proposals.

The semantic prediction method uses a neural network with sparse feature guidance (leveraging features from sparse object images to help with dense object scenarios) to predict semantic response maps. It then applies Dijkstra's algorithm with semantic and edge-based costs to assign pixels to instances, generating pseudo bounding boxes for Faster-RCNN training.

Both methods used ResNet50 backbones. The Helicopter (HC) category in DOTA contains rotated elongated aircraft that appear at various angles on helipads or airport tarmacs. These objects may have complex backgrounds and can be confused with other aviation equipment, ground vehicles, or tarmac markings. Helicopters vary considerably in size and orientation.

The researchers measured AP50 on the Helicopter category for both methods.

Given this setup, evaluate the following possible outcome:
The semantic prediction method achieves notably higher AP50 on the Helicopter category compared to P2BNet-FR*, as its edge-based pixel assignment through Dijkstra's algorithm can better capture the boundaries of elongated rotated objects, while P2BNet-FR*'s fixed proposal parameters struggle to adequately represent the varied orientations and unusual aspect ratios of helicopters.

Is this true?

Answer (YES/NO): NO